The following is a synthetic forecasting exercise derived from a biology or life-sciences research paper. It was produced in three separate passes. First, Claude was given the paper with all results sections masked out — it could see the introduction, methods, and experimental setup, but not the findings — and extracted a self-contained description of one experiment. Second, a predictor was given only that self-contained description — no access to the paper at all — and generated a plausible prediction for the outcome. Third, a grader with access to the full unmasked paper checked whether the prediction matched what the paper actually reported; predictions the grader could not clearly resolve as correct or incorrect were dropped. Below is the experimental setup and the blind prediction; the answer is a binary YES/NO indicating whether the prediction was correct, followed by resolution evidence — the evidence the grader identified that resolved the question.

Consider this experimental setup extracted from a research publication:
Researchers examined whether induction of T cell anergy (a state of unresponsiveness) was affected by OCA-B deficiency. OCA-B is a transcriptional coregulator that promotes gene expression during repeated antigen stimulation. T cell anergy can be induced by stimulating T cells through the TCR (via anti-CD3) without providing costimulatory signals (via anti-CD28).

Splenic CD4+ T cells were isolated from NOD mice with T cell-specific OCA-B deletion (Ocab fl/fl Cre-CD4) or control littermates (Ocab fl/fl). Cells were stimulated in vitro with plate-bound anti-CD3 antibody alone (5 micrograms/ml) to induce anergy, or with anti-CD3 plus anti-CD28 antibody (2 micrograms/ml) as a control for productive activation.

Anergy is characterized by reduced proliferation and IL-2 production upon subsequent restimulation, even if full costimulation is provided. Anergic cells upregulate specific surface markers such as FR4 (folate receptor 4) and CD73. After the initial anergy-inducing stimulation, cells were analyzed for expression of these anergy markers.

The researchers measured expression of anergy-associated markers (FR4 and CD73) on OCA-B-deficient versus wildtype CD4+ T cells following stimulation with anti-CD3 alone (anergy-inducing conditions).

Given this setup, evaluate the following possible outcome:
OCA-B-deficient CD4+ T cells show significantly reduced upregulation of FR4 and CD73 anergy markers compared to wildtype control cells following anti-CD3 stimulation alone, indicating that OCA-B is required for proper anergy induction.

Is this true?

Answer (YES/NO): NO